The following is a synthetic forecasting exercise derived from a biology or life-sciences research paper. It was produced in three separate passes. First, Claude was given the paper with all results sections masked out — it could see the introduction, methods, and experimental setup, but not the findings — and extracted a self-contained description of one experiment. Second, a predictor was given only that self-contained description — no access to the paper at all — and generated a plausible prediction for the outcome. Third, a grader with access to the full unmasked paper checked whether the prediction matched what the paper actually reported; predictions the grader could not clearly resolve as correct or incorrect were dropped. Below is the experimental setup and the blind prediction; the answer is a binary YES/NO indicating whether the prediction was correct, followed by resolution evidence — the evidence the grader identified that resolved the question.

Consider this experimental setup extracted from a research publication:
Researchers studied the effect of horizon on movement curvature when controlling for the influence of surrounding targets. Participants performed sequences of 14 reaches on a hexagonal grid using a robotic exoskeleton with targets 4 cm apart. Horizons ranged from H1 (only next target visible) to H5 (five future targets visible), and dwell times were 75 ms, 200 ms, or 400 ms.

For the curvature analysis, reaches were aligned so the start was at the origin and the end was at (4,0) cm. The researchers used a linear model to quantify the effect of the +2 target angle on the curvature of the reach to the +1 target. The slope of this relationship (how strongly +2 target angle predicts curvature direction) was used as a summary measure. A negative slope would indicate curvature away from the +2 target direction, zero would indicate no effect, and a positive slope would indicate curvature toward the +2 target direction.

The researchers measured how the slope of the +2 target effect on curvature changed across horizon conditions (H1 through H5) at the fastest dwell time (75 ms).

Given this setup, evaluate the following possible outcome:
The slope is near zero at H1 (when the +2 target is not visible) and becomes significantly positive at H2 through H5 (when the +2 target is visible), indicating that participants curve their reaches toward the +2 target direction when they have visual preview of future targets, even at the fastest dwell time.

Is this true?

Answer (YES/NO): NO